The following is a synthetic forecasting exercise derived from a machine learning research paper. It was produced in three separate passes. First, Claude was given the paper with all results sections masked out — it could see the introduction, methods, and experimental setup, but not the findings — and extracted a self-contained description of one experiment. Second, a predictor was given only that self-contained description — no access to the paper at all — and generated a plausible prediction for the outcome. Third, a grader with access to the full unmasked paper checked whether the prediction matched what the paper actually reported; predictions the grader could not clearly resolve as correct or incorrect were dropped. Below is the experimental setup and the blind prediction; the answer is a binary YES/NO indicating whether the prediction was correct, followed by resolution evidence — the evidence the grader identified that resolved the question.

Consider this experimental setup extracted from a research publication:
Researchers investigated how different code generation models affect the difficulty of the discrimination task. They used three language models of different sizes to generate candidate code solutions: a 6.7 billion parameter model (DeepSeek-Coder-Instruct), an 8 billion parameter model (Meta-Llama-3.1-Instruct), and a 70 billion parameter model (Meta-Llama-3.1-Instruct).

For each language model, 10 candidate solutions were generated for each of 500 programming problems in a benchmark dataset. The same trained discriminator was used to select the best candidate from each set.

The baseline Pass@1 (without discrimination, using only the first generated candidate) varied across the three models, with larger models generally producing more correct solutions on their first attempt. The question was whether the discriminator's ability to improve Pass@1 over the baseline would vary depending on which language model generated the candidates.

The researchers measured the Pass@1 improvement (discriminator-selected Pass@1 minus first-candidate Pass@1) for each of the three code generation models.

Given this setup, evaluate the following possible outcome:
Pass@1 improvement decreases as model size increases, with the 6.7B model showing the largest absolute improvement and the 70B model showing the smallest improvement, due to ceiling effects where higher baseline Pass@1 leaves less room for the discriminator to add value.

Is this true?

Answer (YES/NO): NO